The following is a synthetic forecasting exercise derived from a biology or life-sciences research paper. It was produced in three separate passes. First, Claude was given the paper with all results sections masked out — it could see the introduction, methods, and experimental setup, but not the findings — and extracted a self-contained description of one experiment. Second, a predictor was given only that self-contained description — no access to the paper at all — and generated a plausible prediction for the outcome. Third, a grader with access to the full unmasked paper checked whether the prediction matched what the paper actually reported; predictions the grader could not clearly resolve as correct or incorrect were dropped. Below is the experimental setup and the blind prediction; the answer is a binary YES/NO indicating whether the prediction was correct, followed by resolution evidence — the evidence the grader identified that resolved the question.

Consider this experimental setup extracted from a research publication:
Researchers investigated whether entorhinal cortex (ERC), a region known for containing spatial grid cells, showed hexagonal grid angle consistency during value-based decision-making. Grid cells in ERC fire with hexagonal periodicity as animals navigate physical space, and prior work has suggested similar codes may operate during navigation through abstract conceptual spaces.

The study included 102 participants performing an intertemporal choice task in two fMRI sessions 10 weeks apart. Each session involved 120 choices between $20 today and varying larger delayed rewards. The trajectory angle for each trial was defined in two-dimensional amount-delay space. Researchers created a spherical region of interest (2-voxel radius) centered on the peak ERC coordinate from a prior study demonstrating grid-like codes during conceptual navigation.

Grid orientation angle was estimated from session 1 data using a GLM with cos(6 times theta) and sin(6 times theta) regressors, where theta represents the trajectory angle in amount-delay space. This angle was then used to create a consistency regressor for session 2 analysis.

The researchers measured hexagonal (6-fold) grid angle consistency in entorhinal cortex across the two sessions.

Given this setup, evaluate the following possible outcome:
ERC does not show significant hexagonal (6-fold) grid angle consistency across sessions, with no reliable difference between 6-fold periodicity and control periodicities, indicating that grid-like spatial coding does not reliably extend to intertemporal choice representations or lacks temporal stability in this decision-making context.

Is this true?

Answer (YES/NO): YES